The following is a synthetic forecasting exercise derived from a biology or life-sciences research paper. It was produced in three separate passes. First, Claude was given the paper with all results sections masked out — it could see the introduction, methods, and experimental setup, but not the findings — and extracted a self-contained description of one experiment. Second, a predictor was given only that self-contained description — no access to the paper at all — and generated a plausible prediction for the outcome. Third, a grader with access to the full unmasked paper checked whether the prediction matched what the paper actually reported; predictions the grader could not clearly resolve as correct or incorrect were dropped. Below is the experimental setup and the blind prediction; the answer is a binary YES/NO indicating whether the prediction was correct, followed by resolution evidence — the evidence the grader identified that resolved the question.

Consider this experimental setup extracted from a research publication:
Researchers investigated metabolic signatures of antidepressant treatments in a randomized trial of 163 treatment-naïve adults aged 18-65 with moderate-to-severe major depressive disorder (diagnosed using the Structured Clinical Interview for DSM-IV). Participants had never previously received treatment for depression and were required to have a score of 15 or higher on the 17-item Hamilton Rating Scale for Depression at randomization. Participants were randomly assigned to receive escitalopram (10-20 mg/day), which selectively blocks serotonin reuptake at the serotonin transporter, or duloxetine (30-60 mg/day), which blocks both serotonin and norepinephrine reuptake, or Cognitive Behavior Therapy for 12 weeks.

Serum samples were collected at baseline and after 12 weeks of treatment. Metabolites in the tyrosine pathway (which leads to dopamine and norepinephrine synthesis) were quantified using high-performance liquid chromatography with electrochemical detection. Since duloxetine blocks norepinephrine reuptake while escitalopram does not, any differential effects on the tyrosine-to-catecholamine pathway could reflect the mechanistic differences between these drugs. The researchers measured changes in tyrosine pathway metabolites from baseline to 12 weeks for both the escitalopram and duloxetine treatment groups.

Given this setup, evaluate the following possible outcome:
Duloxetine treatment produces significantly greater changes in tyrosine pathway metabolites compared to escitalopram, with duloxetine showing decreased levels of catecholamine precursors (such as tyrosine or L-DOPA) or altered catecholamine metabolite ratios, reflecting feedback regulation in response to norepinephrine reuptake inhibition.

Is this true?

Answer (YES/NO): NO